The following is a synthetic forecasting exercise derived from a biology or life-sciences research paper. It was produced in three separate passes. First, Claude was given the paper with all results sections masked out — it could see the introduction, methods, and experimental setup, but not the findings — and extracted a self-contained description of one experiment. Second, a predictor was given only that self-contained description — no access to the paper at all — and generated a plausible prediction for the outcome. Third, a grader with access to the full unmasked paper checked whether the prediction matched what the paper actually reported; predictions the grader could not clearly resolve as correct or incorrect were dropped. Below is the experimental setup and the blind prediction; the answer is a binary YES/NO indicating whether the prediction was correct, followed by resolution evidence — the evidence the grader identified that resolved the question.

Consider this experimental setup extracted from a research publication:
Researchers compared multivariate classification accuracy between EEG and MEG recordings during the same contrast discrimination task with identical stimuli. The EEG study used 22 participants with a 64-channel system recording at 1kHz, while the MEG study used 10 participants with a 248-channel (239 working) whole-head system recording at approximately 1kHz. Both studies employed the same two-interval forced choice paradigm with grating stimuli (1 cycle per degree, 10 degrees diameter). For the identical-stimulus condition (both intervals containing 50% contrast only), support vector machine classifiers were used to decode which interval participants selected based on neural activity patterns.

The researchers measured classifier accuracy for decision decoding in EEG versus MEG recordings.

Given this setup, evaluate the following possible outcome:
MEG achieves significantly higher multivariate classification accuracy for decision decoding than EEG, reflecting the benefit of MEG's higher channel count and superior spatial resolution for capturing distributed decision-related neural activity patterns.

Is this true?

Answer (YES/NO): NO